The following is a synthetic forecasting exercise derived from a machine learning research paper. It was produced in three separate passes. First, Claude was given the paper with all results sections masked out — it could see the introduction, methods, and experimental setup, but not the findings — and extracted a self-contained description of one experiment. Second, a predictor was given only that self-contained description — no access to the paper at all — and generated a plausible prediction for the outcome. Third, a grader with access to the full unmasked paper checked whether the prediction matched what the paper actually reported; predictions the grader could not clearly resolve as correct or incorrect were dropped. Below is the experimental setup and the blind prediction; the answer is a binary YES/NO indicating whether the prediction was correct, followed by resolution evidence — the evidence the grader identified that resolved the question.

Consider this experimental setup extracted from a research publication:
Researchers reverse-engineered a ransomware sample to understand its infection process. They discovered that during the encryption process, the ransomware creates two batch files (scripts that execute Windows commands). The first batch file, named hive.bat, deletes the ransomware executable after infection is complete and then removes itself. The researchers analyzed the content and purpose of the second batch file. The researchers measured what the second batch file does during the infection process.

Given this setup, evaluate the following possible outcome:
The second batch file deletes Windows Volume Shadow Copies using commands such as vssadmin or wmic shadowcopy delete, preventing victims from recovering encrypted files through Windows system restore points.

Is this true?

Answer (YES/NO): YES